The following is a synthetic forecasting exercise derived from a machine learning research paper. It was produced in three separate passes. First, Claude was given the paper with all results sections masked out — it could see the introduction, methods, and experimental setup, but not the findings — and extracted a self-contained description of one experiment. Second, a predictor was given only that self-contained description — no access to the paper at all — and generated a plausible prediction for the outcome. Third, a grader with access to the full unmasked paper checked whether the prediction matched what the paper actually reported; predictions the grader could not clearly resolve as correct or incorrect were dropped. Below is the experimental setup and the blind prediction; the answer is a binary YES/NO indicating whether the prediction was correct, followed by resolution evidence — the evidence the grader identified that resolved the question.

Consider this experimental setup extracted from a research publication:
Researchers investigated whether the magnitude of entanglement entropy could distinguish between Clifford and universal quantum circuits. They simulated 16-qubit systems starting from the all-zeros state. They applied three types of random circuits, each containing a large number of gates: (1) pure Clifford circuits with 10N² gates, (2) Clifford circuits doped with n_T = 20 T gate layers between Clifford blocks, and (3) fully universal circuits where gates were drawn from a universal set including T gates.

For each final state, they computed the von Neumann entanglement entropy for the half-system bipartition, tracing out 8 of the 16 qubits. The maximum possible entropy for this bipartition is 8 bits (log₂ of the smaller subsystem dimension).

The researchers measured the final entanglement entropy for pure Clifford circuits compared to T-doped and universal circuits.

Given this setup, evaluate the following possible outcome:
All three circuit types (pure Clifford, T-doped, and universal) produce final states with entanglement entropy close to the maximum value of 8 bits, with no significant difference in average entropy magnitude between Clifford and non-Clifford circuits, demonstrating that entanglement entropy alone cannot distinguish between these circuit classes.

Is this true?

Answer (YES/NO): YES